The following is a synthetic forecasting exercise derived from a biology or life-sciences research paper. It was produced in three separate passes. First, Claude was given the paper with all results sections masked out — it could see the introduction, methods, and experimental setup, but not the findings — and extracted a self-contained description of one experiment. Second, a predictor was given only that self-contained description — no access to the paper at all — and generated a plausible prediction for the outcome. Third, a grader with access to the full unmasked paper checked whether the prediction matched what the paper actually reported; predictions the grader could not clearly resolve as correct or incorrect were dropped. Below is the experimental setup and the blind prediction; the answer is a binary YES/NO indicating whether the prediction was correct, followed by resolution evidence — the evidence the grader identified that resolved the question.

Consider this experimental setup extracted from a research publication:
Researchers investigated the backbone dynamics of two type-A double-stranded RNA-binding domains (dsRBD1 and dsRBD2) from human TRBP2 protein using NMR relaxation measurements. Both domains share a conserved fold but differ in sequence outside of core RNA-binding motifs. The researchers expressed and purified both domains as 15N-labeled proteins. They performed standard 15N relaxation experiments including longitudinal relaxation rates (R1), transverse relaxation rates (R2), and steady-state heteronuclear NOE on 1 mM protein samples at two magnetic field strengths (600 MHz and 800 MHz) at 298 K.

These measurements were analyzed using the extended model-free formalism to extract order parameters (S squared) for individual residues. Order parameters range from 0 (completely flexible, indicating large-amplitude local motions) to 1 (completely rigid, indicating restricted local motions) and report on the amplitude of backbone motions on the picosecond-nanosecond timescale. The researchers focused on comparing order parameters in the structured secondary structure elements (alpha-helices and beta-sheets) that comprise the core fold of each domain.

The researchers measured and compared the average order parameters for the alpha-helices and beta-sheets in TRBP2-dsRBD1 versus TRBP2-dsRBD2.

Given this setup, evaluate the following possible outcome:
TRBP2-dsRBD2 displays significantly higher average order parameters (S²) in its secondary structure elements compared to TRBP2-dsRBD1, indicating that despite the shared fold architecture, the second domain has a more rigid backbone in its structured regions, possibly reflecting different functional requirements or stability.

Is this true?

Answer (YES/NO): YES